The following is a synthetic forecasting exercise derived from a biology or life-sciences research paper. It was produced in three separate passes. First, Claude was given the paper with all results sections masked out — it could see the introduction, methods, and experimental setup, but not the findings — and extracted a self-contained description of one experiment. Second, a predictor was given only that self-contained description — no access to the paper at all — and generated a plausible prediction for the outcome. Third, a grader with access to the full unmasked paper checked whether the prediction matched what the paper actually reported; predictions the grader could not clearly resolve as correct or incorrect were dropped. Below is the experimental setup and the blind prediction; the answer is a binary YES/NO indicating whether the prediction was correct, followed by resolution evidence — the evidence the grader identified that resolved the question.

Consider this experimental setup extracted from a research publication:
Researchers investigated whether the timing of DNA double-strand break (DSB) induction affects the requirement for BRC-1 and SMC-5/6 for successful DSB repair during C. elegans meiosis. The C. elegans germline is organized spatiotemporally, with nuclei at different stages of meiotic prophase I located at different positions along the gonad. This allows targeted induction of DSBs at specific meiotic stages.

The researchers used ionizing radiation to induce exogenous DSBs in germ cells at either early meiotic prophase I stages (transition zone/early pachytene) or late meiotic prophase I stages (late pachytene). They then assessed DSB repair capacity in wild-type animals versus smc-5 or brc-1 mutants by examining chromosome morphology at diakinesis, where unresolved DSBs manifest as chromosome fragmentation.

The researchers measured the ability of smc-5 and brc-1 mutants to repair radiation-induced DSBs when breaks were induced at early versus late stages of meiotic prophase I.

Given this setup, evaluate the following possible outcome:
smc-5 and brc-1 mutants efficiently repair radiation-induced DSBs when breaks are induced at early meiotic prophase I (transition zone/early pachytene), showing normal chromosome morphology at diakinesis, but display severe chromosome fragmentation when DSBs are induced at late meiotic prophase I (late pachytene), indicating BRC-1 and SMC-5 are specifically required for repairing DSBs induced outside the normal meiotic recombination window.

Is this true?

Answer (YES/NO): YES